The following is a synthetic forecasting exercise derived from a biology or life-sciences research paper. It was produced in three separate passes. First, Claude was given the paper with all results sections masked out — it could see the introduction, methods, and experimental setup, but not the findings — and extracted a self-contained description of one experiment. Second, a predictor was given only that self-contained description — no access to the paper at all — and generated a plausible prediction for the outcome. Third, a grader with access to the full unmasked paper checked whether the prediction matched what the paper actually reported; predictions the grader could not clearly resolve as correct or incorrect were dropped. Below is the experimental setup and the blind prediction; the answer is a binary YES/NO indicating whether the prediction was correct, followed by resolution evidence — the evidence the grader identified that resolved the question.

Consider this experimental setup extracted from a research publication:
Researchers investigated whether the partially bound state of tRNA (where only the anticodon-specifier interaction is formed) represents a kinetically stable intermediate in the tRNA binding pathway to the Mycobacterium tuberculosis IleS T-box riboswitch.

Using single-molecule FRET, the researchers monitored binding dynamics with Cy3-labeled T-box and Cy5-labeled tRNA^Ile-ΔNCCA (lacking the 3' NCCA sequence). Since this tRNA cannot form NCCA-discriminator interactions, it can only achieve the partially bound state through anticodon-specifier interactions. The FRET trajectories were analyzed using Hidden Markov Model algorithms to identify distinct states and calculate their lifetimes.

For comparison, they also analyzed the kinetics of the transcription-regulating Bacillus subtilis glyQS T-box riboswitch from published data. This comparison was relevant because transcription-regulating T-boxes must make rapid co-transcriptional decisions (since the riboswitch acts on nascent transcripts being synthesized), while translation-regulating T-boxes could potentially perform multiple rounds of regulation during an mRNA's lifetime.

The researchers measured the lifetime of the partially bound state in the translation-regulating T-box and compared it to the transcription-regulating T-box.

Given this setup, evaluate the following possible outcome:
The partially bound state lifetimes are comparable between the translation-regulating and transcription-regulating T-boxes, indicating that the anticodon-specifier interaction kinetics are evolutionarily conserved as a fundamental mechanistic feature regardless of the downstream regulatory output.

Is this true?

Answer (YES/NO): NO